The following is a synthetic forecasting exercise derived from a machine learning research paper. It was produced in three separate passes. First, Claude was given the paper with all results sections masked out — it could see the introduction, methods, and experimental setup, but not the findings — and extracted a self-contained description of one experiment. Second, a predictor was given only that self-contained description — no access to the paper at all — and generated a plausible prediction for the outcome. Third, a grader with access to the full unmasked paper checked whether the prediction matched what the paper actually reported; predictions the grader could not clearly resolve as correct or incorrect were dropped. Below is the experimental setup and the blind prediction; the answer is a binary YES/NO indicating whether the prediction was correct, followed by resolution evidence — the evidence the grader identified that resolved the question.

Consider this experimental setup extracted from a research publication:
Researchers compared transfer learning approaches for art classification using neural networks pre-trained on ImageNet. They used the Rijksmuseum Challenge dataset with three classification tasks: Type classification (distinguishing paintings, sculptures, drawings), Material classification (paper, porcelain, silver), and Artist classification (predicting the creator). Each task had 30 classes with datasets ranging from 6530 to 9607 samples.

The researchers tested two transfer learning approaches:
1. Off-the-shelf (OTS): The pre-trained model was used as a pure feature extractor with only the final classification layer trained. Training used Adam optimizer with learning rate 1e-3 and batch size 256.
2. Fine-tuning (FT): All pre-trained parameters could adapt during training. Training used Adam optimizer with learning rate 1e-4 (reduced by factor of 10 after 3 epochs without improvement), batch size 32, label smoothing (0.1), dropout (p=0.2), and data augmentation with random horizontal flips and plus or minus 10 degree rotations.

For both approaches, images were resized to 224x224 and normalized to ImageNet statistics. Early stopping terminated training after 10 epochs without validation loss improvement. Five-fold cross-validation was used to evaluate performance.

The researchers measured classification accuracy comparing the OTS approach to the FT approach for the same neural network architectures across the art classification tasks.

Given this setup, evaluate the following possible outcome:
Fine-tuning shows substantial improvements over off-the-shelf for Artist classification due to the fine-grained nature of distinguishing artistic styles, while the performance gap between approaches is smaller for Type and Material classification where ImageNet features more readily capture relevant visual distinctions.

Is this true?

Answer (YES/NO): NO